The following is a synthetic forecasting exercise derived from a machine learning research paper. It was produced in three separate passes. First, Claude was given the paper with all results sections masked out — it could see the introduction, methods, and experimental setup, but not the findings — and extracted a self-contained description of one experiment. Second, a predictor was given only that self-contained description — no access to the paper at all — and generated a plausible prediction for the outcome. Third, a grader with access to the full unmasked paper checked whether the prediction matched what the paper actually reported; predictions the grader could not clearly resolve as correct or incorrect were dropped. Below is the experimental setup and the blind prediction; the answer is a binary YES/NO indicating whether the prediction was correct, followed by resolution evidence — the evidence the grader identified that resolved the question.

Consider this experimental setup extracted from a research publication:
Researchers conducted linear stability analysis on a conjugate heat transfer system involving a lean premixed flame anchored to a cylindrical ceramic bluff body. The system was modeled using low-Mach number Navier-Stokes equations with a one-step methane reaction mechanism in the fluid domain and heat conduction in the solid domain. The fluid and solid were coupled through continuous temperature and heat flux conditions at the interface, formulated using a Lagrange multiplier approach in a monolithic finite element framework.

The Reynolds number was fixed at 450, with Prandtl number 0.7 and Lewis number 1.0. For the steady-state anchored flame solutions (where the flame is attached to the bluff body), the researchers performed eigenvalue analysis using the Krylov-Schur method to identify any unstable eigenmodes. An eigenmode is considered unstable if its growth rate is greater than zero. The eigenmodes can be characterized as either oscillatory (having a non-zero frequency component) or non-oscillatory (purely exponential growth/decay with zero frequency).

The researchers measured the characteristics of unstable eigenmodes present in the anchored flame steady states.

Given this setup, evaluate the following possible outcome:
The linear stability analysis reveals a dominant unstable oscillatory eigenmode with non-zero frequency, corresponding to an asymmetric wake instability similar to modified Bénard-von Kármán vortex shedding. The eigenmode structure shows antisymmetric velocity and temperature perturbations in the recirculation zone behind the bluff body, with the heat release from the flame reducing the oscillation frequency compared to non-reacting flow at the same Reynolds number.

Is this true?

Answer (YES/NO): NO